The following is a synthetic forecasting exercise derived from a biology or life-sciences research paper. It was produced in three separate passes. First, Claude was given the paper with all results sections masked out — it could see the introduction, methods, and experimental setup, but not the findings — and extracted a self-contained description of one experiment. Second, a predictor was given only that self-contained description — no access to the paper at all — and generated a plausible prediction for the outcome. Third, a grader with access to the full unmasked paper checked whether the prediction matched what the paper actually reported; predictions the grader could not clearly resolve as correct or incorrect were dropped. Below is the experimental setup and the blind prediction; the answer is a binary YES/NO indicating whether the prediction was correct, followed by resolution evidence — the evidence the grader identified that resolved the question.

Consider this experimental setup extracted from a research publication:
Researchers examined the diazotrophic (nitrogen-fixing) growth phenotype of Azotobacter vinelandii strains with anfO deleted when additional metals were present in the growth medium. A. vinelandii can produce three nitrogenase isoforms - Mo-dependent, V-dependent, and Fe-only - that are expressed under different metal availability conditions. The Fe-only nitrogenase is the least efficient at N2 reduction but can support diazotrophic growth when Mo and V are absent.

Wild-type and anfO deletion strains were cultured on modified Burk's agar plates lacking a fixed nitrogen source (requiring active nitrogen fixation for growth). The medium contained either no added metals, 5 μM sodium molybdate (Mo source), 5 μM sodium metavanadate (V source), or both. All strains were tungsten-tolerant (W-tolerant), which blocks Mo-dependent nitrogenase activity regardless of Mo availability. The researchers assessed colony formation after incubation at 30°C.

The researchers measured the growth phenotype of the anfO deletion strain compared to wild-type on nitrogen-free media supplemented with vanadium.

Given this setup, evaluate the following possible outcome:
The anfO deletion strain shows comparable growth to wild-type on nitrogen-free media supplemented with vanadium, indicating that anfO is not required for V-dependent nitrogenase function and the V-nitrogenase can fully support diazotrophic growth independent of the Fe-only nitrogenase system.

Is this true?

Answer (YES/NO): NO